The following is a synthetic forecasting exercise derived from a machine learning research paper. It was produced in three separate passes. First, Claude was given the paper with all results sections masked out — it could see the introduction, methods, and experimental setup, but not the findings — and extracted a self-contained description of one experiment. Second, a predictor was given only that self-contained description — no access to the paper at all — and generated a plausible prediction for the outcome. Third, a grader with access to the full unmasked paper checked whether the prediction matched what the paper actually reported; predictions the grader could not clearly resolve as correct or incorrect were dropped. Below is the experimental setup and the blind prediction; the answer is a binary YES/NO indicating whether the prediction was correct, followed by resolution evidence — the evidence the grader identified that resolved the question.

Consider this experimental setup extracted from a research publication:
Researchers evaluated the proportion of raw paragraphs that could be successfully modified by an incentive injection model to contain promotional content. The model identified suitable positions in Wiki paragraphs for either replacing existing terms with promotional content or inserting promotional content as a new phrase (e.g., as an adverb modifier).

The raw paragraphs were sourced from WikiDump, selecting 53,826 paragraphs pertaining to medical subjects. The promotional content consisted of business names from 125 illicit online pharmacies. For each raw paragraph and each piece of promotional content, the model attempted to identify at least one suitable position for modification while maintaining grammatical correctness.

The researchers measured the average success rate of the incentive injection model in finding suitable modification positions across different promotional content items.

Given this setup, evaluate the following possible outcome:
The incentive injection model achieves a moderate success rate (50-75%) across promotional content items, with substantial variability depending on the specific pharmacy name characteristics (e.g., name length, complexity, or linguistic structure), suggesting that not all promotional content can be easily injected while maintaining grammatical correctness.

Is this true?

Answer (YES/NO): NO